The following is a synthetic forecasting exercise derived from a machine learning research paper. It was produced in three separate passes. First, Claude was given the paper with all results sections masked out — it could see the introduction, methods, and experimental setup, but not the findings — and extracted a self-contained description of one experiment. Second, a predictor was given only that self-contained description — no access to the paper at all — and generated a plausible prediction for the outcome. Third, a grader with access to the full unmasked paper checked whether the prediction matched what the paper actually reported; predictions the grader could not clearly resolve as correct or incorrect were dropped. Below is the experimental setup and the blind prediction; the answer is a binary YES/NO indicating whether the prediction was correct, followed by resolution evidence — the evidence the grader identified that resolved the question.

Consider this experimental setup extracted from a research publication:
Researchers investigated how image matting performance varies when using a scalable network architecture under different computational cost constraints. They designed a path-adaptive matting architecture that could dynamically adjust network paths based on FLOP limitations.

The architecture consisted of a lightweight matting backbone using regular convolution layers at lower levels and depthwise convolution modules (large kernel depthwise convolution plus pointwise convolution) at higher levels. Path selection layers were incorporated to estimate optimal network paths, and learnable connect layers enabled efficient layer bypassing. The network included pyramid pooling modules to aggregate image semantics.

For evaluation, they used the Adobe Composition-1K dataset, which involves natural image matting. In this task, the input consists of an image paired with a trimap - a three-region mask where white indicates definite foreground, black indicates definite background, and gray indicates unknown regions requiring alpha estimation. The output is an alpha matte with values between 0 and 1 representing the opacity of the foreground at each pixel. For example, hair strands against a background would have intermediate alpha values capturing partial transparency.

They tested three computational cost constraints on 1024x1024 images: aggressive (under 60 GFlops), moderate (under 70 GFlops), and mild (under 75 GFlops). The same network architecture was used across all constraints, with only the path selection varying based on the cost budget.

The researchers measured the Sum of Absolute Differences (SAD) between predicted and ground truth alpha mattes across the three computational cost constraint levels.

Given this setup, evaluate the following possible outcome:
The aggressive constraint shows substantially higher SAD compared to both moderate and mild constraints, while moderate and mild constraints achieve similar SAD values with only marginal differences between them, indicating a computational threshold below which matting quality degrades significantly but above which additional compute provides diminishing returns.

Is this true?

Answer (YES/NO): YES